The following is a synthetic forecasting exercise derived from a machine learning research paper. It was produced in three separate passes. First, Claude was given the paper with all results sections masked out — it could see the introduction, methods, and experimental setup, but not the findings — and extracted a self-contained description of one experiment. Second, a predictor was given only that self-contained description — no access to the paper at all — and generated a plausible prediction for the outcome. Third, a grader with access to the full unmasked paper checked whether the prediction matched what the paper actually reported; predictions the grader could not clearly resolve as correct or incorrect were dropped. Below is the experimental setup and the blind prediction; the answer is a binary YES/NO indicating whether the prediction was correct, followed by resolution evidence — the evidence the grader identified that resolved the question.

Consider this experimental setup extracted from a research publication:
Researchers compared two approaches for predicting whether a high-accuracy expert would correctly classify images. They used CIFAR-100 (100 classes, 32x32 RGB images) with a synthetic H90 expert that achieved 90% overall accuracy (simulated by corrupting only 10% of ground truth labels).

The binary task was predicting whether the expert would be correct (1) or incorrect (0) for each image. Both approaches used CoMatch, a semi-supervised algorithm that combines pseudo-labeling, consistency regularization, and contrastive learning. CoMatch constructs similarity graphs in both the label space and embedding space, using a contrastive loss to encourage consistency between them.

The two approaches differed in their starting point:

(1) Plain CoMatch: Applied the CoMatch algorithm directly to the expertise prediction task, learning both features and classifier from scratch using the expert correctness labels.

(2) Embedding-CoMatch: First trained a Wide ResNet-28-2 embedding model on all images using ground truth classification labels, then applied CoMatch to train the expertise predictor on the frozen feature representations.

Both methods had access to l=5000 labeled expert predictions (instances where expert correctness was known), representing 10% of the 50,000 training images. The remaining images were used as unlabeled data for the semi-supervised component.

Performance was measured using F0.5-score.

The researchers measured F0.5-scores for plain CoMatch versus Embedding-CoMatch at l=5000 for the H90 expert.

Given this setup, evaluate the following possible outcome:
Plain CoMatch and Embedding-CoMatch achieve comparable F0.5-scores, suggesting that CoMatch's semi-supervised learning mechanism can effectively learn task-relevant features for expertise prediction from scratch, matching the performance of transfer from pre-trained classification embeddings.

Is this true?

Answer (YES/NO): YES